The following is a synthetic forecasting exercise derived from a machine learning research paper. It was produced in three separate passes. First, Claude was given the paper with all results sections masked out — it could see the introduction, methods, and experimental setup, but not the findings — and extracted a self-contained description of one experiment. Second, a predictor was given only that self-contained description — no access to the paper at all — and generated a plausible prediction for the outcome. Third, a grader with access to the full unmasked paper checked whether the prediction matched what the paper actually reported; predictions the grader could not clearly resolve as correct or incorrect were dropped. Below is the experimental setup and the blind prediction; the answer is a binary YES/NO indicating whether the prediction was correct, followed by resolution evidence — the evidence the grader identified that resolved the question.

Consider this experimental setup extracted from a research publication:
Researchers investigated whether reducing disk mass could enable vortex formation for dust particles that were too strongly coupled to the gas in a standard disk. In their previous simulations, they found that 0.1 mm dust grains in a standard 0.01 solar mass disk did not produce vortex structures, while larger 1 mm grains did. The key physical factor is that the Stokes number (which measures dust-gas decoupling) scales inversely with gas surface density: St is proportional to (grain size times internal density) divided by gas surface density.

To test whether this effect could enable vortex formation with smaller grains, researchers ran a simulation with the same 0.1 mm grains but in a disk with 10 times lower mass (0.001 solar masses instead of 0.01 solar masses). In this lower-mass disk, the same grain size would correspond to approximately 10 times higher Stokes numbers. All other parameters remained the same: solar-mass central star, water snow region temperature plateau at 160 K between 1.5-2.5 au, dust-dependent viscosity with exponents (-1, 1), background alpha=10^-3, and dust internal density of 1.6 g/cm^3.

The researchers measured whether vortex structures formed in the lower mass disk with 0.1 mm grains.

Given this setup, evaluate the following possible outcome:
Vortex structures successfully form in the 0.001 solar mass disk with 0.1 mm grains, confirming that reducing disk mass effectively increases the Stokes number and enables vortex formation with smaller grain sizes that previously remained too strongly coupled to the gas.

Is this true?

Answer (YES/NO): YES